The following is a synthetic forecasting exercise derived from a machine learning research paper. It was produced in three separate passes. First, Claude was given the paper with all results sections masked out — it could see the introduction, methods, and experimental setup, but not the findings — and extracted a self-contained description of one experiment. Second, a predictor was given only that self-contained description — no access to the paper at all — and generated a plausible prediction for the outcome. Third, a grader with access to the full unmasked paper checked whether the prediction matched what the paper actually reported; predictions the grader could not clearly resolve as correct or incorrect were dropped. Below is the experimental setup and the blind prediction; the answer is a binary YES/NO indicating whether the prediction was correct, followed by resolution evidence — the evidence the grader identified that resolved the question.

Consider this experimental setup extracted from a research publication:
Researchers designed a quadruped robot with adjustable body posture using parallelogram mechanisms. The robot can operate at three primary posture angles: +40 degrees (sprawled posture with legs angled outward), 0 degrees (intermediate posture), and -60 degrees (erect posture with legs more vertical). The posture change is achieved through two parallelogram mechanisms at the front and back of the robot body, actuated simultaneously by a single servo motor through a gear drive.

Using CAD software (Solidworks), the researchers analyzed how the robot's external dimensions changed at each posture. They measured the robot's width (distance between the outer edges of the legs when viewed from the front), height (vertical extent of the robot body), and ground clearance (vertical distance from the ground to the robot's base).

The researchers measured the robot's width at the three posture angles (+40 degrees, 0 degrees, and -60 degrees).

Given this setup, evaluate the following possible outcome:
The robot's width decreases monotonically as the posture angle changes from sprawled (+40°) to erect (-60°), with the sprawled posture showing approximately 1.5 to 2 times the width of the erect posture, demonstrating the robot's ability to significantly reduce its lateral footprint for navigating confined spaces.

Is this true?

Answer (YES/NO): NO